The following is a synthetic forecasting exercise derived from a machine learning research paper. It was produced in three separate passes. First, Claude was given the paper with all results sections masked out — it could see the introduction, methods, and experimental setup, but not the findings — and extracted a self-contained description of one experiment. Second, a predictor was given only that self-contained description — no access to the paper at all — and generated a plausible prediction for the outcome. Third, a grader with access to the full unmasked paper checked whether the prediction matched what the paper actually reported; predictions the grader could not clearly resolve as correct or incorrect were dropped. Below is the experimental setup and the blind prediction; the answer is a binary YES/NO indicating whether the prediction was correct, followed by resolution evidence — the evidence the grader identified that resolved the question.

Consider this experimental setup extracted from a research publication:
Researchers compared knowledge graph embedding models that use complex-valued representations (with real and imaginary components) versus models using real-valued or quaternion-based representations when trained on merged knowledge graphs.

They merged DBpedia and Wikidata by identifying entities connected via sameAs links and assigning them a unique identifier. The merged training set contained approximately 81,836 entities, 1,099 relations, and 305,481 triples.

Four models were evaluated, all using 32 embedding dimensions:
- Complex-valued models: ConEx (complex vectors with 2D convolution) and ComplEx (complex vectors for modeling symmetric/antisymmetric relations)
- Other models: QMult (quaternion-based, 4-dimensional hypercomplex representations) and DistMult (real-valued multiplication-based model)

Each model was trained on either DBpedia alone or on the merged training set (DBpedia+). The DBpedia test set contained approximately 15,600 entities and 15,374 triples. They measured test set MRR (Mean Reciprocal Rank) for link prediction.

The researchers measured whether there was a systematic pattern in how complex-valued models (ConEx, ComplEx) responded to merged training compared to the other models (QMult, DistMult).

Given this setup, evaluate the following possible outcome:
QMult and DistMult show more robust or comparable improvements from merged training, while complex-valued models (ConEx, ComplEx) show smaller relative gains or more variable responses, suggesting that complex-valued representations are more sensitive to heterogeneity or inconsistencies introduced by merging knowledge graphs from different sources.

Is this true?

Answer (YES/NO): NO